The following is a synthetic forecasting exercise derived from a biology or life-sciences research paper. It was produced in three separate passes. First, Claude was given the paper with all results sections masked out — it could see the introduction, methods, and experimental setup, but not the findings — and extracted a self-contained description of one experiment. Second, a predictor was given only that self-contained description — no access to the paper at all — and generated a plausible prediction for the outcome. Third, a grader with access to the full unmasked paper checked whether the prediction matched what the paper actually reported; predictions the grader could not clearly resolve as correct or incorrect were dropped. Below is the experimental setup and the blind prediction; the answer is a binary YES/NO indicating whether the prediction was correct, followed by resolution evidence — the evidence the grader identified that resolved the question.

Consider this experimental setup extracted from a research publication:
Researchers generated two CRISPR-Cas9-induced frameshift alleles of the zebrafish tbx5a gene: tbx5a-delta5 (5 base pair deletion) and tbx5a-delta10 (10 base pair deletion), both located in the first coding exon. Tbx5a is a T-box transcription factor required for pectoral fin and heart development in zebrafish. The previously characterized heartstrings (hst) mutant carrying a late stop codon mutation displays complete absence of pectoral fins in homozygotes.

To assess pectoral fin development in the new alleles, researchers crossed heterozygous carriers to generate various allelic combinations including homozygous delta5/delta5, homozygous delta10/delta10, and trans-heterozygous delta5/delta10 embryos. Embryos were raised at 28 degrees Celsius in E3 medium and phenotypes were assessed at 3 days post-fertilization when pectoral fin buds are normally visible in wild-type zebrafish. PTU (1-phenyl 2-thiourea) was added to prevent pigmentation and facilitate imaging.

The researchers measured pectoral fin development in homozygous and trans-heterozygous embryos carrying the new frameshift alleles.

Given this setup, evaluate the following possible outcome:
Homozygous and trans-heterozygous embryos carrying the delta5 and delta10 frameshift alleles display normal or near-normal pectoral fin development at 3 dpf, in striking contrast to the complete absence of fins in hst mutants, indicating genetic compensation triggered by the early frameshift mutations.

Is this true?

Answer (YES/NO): NO